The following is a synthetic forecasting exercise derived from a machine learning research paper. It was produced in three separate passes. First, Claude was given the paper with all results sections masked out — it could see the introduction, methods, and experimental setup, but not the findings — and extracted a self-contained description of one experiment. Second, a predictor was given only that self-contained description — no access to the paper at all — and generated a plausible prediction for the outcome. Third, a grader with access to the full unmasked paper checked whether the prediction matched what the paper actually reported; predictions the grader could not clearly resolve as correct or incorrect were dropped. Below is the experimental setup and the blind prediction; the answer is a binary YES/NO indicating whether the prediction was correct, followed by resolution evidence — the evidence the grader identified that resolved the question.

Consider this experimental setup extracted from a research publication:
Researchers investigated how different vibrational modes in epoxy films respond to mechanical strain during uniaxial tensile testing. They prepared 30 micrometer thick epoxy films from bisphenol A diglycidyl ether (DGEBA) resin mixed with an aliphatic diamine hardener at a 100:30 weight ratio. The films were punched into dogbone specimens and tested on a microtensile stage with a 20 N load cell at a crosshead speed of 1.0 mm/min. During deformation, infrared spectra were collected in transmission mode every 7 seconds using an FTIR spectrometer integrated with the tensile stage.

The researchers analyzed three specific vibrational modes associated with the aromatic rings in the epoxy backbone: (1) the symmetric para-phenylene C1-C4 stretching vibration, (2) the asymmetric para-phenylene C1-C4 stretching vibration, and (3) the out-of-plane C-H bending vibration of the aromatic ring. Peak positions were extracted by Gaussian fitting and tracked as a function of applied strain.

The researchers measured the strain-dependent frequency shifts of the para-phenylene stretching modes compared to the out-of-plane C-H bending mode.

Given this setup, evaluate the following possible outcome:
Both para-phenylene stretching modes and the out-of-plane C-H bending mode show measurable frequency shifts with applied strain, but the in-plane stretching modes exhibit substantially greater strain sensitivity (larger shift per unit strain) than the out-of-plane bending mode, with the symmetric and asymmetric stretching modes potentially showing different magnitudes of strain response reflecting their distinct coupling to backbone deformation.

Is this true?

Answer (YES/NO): NO